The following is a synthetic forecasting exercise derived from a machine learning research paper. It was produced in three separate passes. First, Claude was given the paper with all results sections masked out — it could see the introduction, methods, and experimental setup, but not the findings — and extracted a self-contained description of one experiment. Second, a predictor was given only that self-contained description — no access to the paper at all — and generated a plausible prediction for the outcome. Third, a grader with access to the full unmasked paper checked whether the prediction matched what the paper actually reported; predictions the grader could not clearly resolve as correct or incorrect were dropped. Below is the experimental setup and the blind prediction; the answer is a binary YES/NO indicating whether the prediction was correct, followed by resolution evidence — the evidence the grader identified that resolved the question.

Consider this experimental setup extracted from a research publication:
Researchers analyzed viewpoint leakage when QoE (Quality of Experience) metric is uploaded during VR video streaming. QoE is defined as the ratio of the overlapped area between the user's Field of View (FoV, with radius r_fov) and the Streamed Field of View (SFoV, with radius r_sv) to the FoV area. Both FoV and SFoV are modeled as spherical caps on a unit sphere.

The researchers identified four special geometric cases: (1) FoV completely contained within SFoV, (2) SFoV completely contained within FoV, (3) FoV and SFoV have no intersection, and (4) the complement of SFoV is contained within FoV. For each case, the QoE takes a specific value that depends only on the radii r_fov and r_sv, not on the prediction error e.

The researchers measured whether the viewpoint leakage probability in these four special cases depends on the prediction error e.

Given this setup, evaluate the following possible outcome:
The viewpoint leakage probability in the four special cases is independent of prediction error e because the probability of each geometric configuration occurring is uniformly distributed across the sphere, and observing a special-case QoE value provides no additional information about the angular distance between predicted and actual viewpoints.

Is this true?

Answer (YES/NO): YES